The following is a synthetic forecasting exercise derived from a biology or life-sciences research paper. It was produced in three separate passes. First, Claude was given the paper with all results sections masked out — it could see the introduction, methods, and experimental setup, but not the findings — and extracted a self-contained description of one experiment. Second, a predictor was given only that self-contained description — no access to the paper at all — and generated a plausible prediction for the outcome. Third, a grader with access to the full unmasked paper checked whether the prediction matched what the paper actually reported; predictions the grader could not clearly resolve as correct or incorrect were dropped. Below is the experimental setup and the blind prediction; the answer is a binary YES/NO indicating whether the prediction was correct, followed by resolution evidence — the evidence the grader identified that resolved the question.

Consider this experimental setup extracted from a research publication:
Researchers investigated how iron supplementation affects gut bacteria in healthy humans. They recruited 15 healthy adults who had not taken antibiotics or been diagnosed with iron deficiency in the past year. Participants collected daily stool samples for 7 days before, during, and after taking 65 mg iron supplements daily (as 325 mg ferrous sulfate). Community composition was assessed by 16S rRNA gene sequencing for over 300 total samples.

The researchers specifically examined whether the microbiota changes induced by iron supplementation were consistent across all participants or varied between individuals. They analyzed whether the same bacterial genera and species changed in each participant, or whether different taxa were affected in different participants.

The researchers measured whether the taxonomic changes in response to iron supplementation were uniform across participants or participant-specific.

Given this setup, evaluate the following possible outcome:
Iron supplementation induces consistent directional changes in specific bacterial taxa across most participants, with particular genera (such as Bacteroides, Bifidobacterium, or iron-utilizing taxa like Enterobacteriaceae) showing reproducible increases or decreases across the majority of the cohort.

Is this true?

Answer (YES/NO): NO